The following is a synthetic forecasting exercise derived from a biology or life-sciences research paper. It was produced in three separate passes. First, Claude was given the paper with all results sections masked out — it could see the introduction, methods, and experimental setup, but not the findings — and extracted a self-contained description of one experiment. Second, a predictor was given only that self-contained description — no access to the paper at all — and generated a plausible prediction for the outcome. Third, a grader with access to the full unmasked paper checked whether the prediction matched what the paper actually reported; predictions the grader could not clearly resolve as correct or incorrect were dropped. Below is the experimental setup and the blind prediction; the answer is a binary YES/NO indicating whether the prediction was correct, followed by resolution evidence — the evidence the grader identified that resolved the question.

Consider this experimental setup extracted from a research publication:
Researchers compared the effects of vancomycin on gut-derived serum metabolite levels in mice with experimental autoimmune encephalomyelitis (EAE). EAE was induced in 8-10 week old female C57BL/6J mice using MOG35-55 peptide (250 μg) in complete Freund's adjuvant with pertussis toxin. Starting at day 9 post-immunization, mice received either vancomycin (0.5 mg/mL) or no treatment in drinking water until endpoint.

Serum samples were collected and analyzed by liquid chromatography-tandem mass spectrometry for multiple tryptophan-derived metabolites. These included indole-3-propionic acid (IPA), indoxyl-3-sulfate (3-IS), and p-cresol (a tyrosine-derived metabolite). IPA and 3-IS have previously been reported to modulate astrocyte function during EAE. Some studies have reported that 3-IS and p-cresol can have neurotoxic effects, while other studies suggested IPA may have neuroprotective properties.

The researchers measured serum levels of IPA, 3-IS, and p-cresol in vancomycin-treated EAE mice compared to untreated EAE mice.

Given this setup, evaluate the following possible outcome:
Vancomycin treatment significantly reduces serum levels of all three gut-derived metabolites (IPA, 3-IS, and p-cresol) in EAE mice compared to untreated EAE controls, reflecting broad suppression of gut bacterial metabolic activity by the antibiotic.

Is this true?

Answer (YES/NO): YES